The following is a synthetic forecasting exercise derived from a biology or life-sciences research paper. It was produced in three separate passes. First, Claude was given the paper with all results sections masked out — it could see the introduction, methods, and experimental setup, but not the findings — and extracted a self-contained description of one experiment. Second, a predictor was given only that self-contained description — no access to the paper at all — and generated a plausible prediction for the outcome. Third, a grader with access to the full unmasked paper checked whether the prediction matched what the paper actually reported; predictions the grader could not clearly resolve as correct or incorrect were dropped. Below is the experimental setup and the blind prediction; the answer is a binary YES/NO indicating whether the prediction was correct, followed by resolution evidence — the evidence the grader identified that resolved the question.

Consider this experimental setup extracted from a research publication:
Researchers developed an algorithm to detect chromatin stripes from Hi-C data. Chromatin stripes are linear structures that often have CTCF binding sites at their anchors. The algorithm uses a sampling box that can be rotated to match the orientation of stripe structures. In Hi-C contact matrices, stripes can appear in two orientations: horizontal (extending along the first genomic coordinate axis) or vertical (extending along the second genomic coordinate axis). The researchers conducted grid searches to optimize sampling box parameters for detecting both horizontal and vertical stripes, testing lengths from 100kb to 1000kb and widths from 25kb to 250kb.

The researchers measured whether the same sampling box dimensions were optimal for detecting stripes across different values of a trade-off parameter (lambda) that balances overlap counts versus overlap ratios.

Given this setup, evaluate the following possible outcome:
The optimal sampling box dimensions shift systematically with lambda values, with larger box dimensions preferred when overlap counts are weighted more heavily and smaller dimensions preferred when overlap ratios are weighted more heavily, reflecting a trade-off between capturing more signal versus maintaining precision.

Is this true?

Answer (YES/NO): NO